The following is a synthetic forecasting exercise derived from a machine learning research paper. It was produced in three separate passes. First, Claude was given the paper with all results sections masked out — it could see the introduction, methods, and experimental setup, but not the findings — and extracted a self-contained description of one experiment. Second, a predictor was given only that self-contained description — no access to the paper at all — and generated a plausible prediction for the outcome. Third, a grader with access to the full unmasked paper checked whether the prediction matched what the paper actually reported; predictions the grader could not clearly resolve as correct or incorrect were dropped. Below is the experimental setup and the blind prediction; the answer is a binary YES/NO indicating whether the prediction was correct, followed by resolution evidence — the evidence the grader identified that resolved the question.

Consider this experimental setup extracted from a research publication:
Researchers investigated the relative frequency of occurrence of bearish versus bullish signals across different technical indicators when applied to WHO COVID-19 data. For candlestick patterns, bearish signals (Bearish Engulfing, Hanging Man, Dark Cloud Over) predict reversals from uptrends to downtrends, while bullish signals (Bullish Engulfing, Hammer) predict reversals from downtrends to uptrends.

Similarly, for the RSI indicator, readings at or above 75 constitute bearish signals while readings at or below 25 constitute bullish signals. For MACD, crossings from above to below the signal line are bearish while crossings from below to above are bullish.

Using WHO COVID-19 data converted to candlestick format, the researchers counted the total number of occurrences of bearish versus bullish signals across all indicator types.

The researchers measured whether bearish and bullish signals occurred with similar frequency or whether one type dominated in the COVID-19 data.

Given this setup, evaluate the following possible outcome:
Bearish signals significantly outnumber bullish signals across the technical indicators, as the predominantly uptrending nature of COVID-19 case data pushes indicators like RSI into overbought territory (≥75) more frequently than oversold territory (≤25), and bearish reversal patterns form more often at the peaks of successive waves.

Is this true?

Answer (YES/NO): YES